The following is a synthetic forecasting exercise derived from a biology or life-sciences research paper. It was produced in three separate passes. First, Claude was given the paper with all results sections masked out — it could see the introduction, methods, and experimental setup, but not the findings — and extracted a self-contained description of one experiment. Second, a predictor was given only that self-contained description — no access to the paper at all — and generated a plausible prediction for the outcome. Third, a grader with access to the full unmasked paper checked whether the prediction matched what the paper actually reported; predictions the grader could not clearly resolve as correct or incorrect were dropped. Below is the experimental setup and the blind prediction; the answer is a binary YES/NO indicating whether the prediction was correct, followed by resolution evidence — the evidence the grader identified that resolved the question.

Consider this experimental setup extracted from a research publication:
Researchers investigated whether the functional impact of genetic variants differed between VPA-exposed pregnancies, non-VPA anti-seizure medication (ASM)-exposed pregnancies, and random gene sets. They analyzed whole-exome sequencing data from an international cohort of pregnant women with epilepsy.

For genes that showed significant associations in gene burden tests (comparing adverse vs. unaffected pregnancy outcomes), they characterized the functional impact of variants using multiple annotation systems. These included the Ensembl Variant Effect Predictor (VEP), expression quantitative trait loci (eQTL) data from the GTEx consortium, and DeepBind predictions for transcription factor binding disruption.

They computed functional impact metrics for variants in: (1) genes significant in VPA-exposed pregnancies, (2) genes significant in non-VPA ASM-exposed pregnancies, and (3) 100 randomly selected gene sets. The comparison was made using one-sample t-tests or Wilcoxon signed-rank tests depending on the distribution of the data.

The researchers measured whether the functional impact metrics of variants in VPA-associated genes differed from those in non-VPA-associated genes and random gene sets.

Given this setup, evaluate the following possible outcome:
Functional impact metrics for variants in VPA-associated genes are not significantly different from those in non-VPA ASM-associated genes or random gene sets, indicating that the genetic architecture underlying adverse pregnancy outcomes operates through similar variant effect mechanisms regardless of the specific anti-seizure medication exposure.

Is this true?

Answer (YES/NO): NO